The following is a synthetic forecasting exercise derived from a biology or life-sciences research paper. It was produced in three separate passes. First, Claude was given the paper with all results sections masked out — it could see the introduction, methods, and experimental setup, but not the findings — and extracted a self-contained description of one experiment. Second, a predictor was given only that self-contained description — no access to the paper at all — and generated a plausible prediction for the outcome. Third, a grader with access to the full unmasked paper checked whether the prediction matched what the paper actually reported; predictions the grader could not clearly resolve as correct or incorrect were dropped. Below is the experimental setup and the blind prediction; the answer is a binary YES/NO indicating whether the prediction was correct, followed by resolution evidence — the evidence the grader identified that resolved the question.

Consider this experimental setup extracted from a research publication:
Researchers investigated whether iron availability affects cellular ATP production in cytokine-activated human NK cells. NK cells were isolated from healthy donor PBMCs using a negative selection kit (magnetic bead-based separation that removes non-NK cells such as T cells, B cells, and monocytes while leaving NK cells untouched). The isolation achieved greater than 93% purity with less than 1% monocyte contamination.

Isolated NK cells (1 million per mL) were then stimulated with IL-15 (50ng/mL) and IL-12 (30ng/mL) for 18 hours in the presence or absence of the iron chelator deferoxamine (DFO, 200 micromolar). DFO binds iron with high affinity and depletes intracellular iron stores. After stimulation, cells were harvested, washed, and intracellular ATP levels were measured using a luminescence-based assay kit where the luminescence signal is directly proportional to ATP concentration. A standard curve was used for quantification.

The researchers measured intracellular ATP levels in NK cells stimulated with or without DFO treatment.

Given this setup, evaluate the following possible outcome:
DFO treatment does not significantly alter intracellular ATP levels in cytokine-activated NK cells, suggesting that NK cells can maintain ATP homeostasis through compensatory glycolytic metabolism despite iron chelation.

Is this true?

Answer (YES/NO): NO